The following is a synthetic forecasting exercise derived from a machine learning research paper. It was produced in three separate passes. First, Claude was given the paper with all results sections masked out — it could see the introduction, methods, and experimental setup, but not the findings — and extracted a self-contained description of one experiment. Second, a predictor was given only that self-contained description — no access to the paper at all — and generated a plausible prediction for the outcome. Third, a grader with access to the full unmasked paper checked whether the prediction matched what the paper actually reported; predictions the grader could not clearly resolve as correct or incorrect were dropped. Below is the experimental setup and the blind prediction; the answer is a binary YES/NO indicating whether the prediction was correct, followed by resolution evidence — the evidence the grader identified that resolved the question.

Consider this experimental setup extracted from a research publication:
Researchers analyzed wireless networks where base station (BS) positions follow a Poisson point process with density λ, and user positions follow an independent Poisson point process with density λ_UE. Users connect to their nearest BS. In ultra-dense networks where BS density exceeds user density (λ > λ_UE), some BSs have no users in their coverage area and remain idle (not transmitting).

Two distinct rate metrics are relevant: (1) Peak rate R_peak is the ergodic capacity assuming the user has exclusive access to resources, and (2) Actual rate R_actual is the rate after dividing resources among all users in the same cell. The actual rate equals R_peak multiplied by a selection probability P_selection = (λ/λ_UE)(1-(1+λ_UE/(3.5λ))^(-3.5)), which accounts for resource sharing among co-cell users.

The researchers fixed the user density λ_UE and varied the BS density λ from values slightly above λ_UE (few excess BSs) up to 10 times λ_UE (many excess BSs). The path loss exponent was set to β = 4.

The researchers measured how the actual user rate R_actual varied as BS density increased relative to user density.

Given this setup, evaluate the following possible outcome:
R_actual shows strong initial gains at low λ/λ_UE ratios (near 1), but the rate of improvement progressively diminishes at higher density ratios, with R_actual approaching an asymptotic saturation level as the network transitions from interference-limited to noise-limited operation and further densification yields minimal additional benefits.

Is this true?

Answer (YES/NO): NO